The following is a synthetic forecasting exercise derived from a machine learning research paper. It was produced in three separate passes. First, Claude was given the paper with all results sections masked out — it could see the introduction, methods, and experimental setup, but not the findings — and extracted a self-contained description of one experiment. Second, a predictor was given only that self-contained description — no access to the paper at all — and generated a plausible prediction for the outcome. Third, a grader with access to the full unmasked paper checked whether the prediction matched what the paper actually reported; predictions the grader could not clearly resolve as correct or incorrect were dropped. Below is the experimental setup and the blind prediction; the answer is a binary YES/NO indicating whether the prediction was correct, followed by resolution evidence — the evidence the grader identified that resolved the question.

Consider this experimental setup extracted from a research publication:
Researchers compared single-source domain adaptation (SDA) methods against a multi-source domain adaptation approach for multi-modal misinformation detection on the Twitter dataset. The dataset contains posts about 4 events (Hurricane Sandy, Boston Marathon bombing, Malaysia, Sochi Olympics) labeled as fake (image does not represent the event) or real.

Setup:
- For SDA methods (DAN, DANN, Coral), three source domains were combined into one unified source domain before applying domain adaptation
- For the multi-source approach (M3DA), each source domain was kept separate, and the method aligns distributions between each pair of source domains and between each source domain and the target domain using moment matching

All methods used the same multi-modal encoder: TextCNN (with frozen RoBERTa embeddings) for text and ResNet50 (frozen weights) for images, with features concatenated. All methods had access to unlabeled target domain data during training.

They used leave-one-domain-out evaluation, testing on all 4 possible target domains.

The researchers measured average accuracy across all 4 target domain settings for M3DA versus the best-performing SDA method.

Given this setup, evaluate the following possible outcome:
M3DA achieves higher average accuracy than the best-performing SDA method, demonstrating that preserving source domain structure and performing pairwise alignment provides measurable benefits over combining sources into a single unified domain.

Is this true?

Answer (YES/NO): YES